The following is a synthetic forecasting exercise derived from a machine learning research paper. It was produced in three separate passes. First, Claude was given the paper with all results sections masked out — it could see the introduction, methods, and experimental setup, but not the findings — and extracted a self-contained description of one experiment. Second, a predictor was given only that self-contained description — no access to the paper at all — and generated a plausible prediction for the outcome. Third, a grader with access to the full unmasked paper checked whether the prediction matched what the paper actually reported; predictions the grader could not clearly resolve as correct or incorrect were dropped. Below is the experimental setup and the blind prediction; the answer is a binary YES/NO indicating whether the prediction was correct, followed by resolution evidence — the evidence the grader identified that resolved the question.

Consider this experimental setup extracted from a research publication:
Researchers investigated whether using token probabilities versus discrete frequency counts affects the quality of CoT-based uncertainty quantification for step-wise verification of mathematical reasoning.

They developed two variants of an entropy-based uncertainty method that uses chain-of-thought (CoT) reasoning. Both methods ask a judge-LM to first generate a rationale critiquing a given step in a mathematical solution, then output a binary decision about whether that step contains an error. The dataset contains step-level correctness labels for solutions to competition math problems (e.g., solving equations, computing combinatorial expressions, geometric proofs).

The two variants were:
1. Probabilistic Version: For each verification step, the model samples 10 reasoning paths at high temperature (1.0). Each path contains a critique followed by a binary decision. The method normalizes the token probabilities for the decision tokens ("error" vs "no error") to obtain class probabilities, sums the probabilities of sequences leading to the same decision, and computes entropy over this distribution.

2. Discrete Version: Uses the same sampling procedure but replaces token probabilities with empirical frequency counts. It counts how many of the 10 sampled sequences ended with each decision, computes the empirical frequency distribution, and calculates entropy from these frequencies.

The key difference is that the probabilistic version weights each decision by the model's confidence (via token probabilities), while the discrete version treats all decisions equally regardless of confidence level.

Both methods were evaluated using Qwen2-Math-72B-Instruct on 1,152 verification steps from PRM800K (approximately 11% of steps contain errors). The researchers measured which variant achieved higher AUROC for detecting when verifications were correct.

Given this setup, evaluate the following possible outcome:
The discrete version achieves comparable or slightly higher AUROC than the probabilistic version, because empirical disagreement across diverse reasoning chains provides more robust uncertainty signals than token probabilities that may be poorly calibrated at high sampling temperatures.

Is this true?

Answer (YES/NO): NO